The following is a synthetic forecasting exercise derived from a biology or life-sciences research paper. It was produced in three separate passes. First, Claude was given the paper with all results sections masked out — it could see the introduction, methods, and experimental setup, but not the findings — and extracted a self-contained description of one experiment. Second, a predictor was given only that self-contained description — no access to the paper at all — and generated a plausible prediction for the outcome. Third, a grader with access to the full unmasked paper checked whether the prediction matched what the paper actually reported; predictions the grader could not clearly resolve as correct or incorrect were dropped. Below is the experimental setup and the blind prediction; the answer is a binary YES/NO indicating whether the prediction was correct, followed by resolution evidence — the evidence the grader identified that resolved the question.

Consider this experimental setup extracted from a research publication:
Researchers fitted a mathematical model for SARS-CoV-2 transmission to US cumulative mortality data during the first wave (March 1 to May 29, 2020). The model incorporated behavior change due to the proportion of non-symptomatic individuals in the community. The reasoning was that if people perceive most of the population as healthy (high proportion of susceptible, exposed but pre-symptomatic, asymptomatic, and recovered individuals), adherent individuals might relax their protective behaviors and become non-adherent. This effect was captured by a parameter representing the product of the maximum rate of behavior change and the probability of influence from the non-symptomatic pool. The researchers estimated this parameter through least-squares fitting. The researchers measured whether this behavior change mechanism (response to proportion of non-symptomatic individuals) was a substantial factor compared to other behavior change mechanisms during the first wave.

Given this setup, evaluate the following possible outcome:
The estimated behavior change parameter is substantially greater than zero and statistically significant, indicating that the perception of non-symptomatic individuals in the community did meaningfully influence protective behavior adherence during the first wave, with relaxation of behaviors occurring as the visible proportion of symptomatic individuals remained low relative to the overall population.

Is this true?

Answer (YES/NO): NO